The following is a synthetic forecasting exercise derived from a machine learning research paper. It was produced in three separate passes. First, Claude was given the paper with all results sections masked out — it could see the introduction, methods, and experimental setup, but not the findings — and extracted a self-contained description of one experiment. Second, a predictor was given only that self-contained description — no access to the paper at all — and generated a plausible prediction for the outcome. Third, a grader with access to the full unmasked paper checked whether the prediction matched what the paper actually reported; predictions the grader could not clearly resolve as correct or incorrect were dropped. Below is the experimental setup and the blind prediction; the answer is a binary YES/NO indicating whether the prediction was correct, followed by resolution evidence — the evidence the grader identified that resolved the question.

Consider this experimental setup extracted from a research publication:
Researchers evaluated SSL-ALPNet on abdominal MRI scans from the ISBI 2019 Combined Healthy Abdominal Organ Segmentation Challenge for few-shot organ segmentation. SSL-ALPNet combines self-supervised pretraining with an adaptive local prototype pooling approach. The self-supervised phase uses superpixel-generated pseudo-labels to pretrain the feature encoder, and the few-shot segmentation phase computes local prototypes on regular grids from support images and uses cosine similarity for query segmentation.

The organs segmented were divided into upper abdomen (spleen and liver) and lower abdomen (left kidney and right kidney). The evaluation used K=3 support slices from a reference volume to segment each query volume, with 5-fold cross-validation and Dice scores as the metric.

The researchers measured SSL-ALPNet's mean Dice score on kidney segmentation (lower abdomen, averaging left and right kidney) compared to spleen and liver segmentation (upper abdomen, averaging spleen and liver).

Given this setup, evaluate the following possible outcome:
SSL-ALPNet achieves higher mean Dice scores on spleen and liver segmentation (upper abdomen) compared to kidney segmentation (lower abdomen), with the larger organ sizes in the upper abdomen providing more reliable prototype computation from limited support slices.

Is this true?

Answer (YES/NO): NO